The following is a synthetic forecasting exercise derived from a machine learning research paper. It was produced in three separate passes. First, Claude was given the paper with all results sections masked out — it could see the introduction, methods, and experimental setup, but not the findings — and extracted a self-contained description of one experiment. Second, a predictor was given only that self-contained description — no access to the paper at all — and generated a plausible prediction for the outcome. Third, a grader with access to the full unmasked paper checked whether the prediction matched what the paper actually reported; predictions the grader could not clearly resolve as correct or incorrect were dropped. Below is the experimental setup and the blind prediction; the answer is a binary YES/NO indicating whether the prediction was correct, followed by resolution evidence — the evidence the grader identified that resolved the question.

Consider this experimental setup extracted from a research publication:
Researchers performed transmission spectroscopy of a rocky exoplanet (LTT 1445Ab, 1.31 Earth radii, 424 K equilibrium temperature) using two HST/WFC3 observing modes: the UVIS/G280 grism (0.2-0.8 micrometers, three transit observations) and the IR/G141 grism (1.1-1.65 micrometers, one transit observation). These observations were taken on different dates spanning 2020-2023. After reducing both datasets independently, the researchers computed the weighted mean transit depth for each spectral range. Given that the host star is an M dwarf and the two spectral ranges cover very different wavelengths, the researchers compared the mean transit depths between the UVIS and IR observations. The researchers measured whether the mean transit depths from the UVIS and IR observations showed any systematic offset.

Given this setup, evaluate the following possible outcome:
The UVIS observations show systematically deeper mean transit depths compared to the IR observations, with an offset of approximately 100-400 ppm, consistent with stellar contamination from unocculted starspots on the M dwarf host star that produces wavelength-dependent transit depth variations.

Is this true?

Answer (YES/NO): NO